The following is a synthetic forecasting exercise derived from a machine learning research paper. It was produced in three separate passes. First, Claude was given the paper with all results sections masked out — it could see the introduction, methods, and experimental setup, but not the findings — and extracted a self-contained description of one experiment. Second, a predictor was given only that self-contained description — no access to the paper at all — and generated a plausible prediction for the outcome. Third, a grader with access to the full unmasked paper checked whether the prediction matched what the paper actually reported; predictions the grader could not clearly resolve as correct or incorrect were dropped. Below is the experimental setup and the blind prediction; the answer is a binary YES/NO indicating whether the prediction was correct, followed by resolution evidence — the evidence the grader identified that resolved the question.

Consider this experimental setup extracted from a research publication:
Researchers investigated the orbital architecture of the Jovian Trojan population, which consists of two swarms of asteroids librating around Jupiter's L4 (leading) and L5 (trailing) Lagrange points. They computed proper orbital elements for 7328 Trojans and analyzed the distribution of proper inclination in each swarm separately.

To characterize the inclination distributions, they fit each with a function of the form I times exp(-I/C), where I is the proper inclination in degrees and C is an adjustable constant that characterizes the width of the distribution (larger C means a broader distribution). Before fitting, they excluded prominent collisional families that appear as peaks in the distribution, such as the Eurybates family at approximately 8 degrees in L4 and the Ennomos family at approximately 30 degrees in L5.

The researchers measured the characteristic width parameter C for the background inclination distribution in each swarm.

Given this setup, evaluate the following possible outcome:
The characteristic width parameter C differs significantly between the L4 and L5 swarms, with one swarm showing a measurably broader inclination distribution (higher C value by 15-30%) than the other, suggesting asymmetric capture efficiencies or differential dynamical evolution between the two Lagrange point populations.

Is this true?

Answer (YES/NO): NO